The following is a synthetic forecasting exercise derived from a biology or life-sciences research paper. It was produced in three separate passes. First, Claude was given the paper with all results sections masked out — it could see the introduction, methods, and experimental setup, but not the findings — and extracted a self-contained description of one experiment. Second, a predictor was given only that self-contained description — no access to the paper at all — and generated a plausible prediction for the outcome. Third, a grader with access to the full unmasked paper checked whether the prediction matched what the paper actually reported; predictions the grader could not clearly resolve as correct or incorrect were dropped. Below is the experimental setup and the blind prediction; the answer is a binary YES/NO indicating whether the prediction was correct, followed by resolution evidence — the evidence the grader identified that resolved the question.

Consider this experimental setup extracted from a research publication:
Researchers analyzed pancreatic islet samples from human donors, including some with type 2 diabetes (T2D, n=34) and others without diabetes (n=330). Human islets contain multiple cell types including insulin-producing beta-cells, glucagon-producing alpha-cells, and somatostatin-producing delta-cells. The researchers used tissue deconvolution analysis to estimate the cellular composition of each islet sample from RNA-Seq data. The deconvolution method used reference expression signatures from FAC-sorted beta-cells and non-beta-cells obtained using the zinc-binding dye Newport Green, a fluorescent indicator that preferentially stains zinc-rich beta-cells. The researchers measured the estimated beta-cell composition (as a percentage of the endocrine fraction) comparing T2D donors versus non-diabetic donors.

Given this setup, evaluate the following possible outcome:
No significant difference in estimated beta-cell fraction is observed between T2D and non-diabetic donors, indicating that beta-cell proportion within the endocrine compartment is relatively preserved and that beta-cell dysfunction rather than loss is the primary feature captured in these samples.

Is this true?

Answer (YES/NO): NO